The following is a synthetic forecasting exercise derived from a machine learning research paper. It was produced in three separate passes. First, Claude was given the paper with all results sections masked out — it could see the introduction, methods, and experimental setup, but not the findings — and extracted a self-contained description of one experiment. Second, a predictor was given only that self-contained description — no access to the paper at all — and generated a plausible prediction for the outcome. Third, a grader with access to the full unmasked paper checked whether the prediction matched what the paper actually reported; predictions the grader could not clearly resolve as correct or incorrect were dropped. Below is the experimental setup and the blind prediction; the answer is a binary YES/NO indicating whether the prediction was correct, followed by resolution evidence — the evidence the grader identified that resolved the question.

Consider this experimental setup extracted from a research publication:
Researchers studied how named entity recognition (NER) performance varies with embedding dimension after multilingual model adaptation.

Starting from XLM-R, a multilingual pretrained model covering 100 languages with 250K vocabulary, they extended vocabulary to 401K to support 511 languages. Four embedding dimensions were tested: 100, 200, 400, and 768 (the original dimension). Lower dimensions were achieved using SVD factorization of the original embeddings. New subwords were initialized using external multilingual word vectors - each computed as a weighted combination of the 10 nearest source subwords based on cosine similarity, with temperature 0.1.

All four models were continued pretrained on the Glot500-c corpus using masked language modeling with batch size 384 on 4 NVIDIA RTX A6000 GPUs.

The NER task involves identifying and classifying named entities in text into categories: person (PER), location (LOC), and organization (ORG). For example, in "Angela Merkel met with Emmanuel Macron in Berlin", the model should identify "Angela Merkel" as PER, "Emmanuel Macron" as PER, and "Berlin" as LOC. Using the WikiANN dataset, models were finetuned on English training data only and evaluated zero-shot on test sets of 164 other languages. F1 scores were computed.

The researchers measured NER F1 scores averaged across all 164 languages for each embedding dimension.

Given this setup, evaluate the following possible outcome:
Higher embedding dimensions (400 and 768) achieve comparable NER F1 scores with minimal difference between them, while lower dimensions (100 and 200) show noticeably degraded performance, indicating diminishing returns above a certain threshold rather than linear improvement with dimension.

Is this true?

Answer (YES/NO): YES